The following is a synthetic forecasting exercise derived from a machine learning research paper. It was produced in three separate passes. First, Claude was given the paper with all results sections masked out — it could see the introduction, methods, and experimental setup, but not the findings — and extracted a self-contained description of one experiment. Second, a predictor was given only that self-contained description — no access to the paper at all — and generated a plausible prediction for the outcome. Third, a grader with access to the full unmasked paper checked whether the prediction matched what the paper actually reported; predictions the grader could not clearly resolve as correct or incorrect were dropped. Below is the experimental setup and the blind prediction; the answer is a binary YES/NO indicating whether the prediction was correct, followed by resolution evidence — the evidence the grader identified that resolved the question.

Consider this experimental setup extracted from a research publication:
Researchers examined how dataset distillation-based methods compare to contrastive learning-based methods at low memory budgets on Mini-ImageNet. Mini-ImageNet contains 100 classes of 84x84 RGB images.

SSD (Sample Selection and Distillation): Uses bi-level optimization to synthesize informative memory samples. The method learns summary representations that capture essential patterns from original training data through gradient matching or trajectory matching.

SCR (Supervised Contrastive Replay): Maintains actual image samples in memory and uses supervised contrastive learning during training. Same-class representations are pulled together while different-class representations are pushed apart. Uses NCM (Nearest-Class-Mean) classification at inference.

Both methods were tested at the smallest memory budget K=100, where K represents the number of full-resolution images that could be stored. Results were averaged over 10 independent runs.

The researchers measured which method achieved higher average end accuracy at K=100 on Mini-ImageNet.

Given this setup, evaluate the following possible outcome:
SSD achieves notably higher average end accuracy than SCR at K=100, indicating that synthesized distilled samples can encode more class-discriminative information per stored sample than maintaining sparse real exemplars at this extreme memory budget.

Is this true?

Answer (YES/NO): YES